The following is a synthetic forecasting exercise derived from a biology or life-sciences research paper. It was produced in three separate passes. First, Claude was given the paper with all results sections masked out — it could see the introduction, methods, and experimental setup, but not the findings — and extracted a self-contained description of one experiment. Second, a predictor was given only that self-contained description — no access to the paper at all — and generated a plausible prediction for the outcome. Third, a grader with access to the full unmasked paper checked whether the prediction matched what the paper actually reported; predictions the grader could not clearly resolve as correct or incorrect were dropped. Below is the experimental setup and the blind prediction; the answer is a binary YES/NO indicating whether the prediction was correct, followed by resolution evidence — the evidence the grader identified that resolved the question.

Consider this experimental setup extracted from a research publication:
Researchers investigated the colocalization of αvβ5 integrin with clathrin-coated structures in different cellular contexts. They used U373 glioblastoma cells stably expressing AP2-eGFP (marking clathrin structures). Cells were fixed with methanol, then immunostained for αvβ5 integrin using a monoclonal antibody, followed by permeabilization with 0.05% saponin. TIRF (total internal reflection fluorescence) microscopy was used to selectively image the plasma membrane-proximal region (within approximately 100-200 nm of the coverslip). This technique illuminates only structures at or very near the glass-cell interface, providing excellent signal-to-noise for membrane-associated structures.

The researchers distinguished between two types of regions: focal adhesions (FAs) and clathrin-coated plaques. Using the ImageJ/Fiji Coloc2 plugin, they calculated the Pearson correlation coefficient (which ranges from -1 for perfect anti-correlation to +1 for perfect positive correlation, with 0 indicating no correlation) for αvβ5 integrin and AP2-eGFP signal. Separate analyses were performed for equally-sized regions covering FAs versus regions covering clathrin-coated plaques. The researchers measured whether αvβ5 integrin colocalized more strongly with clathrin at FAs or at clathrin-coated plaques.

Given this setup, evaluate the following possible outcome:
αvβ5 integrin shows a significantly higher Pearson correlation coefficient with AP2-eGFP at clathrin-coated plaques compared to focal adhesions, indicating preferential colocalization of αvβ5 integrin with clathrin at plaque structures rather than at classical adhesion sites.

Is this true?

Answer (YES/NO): YES